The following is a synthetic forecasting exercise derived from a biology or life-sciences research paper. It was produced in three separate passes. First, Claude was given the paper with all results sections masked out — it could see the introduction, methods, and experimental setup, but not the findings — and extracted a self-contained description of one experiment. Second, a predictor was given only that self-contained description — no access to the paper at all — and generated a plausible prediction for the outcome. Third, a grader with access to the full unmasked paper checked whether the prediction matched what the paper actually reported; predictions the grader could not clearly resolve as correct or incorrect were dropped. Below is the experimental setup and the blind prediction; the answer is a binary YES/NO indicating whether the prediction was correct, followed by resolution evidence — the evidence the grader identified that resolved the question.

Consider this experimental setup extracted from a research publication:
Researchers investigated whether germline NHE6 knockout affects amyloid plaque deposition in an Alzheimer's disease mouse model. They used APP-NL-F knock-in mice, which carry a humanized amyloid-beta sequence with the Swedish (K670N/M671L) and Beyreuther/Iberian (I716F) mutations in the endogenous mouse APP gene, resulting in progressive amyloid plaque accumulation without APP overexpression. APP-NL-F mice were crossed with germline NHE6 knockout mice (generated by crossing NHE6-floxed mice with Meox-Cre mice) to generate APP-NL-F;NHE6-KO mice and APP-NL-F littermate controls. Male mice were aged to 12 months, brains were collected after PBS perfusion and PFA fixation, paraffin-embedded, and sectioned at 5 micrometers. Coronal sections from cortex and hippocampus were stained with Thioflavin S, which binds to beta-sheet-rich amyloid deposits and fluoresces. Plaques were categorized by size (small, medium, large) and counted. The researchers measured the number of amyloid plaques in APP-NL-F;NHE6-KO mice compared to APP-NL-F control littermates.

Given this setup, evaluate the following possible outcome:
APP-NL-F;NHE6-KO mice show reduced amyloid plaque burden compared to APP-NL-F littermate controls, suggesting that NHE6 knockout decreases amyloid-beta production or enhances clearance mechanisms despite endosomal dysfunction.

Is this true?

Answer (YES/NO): YES